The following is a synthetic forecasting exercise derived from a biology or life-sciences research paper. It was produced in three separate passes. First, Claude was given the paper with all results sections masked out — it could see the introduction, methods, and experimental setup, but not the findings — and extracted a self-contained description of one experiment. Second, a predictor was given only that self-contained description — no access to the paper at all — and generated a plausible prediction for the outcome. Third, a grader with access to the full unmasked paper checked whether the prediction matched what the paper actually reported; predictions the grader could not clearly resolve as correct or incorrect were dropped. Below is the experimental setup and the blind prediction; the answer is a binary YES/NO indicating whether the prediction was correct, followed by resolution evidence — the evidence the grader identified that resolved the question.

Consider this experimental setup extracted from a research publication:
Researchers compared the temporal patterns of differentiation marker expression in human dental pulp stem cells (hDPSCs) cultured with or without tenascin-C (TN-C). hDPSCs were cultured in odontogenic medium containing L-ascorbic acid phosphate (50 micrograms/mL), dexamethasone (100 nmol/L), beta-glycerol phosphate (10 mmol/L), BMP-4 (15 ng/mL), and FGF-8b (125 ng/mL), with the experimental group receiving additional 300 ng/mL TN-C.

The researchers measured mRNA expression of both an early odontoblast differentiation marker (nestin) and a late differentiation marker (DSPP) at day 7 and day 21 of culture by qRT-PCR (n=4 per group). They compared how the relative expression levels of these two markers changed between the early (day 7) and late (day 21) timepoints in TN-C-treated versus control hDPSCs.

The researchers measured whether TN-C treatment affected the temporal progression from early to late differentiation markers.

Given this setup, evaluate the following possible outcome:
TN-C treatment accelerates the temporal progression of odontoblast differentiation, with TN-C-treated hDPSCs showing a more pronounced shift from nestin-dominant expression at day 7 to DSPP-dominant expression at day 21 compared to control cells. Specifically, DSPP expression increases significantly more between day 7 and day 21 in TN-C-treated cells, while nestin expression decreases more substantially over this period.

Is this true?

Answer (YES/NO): NO